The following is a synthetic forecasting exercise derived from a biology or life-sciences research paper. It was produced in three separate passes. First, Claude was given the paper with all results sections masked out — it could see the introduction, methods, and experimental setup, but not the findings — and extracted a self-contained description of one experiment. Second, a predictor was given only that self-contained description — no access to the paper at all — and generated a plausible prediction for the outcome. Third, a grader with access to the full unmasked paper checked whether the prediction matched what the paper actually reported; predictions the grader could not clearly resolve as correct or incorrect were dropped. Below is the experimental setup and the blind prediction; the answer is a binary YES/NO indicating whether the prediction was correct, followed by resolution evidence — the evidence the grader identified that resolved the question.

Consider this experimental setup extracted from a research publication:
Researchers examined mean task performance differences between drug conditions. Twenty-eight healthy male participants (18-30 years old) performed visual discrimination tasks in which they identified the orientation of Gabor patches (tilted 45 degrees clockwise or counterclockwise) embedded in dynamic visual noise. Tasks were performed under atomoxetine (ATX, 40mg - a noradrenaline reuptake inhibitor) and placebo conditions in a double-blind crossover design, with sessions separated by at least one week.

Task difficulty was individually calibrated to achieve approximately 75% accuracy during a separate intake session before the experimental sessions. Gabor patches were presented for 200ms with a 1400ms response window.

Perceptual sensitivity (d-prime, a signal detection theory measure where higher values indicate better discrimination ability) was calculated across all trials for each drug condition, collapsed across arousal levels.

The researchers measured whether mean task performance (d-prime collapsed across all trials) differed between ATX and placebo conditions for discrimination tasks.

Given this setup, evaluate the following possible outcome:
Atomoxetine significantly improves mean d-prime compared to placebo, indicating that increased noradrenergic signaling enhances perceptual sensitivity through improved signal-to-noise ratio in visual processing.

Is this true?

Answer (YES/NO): YES